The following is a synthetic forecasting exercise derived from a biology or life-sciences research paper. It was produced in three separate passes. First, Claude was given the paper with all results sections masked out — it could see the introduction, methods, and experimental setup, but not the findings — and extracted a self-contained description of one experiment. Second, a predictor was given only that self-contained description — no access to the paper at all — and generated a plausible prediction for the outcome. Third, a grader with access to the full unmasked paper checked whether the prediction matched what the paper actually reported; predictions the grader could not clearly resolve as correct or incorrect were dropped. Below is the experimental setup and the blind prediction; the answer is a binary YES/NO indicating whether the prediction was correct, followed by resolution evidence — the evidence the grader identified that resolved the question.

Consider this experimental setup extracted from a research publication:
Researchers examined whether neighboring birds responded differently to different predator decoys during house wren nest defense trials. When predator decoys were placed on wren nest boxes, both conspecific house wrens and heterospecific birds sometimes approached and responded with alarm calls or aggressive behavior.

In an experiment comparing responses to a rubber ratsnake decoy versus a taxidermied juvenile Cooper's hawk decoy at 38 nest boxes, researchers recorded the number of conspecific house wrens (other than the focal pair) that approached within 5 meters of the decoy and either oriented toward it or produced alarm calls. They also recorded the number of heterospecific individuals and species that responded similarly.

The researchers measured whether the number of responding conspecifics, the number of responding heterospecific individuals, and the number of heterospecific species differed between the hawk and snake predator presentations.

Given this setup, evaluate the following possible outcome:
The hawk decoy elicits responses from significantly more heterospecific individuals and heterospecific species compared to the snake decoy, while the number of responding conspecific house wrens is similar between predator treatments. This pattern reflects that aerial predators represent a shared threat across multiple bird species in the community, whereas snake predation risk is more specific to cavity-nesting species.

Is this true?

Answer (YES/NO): NO